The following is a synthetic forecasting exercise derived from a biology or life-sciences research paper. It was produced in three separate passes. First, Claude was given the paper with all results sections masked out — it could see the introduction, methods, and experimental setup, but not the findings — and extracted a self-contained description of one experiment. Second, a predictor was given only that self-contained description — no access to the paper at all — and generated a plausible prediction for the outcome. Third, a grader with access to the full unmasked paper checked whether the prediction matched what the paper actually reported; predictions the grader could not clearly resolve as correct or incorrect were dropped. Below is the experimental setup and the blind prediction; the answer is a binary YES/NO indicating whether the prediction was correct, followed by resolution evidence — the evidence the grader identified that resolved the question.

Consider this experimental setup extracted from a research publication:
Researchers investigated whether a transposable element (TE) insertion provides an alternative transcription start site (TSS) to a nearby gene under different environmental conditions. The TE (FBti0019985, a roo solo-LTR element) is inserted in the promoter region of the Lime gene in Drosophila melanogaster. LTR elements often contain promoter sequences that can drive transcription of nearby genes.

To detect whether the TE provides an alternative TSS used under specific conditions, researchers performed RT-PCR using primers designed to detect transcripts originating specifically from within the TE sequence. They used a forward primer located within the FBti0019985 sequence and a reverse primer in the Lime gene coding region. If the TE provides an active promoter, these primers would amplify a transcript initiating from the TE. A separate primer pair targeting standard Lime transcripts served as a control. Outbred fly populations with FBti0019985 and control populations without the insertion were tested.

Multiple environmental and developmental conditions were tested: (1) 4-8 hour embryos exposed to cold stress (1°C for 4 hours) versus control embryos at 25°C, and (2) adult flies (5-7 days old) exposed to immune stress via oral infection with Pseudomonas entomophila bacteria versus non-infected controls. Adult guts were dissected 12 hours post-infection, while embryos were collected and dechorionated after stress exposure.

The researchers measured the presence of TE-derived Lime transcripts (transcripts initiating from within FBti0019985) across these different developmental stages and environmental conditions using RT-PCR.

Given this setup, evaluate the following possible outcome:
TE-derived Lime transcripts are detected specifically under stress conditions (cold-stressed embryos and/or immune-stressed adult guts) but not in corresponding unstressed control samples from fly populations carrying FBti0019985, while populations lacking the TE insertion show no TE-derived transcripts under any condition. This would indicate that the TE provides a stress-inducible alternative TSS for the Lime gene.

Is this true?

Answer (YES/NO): NO